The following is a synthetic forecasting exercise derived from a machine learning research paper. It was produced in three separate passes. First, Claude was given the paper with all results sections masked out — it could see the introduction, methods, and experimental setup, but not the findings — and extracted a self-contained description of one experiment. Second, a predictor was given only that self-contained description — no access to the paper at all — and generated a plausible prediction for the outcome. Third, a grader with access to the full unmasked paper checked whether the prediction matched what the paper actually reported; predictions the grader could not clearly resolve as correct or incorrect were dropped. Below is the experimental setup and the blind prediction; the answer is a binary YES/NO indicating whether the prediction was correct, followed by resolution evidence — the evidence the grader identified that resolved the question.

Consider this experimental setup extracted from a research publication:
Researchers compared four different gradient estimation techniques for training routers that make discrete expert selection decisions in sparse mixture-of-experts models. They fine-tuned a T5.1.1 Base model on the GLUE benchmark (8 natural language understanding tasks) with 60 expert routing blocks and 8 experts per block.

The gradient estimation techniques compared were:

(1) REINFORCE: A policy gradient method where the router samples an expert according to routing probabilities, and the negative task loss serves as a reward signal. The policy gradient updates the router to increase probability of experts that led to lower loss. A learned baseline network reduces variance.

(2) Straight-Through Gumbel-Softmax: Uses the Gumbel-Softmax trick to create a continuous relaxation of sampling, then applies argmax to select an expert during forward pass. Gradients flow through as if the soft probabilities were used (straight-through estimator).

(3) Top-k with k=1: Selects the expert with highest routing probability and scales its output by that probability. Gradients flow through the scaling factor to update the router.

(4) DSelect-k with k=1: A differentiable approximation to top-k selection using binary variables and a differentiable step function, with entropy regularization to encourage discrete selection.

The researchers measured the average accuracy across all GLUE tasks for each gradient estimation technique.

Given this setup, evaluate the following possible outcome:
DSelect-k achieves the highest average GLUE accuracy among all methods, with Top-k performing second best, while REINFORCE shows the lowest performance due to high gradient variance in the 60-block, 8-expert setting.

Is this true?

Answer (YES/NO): NO